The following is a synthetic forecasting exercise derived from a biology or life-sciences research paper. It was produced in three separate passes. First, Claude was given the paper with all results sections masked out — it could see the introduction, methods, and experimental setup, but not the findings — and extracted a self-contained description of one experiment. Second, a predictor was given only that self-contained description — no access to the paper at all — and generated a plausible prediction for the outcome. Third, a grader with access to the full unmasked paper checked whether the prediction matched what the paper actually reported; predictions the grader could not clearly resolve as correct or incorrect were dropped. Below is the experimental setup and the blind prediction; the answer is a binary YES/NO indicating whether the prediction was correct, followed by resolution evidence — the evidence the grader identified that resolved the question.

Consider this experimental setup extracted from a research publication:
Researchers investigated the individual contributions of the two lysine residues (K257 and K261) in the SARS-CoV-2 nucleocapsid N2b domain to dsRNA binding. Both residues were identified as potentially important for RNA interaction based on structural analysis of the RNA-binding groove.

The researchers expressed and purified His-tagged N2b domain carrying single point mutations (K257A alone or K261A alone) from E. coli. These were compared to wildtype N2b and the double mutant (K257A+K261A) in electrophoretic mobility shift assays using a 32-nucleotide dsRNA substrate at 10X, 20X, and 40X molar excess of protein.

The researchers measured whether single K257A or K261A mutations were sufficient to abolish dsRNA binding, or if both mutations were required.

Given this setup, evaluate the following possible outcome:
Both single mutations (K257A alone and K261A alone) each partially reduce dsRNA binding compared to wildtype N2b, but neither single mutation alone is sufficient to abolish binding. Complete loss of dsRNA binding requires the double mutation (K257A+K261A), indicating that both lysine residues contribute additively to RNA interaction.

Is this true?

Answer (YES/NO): NO